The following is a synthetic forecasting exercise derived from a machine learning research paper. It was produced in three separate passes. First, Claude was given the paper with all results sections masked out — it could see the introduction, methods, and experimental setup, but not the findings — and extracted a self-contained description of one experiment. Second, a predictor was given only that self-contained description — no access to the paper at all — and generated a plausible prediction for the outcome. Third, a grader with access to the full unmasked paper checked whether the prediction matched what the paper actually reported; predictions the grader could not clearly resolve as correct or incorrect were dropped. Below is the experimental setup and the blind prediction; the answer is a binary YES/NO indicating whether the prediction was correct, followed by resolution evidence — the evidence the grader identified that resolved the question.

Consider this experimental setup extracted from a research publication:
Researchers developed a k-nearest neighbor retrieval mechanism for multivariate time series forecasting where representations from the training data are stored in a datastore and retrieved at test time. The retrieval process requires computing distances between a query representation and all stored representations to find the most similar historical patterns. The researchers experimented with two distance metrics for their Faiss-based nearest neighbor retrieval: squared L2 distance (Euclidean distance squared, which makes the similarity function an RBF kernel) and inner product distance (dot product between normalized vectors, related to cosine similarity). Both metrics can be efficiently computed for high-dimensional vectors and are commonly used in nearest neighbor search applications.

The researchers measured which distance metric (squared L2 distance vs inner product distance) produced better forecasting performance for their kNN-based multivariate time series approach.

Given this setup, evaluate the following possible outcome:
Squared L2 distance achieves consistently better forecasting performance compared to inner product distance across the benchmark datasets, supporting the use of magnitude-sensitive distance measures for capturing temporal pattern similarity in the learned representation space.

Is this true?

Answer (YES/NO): NO